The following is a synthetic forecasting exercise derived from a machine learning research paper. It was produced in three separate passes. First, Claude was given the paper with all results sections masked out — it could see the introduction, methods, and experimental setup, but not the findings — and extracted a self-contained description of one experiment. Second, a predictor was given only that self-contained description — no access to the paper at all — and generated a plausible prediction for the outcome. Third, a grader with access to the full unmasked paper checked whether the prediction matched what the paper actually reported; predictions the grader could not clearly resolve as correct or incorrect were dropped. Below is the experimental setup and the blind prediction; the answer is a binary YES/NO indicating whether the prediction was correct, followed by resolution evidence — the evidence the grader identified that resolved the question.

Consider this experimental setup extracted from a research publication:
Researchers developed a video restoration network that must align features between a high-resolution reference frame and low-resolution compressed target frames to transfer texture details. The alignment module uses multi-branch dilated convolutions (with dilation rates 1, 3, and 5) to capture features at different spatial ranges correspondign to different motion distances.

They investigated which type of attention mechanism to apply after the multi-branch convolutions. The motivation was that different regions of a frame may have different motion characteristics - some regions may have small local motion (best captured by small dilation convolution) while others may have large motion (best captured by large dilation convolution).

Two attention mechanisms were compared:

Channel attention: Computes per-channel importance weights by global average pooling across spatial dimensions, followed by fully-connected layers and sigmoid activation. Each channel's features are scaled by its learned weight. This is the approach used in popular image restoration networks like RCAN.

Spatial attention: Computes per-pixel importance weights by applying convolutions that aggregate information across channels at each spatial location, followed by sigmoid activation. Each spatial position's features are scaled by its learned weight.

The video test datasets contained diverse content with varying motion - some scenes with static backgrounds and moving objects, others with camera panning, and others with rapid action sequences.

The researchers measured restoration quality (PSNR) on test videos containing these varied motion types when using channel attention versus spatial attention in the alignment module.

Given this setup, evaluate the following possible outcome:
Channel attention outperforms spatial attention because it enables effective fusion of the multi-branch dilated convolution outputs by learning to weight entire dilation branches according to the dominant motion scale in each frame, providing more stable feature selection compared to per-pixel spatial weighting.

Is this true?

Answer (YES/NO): NO